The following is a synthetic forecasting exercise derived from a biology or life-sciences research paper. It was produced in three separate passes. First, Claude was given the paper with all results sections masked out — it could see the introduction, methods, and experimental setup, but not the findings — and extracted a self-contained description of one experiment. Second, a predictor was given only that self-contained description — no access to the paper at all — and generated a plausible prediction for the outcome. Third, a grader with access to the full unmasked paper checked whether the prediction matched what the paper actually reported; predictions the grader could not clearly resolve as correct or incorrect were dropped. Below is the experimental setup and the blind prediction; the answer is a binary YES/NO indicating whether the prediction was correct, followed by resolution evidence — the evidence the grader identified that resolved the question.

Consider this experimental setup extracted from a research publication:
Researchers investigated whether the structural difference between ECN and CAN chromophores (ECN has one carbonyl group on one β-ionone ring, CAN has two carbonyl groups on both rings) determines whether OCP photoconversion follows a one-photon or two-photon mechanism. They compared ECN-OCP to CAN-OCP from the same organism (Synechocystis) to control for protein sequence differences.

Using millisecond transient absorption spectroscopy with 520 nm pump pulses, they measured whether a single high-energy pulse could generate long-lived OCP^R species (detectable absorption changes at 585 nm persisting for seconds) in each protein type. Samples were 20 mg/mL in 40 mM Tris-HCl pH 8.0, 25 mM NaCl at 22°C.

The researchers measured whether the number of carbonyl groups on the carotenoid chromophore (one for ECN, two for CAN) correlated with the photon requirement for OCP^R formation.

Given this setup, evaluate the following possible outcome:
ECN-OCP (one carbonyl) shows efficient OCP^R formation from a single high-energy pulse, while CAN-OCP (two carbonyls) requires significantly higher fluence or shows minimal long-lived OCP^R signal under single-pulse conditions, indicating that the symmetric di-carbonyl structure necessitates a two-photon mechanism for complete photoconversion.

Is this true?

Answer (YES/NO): NO